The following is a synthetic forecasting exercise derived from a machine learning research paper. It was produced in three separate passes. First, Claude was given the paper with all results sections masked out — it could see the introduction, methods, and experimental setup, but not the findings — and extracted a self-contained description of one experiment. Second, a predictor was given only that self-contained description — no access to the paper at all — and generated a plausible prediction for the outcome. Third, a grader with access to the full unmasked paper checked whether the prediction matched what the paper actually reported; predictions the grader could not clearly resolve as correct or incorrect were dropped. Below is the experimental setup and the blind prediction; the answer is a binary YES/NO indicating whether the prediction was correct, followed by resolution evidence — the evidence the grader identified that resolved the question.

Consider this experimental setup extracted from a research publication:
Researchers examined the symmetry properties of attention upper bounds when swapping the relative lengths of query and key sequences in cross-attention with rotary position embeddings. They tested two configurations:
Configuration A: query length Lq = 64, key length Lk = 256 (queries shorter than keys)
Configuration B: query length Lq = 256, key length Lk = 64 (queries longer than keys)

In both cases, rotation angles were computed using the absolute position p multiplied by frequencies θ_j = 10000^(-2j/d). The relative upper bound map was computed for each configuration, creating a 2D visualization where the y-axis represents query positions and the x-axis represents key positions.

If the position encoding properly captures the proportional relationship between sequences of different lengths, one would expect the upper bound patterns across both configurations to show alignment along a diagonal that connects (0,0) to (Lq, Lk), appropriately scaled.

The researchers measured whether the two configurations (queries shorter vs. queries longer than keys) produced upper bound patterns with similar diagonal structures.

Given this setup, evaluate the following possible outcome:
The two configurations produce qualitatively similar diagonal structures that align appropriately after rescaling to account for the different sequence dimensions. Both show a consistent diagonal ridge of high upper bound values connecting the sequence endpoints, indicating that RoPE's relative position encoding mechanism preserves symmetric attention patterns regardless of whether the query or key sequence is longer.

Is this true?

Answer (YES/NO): NO